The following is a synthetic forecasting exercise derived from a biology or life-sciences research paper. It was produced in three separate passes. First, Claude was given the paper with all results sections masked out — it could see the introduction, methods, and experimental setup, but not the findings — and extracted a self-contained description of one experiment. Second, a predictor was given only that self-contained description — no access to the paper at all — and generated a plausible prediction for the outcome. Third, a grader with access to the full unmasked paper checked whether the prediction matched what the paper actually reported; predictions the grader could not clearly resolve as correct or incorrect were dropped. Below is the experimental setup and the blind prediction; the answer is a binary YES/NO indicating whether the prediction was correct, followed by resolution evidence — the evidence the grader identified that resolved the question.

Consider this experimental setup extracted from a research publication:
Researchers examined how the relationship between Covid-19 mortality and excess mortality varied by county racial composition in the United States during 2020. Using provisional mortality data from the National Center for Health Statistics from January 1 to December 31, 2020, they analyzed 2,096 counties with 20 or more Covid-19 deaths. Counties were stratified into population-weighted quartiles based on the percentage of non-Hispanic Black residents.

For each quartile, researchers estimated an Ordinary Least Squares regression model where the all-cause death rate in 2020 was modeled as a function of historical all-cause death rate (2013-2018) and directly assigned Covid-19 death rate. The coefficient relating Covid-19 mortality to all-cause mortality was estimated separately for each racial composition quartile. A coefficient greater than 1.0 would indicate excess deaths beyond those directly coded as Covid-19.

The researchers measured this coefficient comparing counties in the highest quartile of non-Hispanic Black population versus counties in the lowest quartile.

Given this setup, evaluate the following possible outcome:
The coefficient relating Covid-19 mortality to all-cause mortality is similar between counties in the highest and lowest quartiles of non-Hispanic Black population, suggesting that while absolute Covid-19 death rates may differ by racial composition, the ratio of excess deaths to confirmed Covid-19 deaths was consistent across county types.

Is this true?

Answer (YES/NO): NO